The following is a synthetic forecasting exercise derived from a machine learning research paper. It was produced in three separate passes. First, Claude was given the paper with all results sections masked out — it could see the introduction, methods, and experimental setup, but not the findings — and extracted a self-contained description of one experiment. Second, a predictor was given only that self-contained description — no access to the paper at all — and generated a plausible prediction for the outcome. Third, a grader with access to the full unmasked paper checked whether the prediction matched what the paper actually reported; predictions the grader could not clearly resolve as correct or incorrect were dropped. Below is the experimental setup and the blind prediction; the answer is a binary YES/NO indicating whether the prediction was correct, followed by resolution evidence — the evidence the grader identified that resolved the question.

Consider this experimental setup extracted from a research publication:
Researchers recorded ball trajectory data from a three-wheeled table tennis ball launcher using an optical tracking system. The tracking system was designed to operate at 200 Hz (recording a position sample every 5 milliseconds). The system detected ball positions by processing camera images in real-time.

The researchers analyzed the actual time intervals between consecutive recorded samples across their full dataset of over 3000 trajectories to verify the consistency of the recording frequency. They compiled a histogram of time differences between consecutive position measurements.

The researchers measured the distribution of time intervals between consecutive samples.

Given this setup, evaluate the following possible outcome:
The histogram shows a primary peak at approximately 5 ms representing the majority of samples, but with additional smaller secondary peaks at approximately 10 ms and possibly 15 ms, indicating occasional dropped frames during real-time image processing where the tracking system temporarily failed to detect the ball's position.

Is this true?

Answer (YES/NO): NO